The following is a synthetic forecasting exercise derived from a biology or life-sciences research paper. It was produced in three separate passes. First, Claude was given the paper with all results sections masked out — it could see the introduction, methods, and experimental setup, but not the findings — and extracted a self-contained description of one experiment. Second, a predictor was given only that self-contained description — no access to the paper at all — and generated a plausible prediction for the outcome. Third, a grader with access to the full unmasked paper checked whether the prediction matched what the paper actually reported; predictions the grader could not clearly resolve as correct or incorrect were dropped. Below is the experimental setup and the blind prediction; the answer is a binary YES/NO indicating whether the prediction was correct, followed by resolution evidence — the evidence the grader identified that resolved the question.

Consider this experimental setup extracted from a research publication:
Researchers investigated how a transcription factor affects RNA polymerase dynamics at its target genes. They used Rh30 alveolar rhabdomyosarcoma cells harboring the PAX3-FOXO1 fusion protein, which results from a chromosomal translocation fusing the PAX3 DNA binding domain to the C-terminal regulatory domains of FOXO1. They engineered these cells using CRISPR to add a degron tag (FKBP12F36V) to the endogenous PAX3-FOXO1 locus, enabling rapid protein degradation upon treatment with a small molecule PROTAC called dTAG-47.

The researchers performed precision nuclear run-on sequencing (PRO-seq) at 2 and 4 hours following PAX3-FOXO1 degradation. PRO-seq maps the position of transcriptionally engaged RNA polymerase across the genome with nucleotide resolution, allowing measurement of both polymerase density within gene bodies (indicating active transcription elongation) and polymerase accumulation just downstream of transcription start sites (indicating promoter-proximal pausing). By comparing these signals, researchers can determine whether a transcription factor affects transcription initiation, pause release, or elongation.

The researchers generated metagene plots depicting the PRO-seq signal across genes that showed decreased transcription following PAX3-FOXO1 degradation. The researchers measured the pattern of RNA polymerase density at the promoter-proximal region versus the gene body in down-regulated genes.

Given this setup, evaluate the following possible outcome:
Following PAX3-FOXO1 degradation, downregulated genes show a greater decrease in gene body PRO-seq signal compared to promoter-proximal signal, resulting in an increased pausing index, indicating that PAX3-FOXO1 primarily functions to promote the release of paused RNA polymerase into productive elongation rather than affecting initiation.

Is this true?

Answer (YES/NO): YES